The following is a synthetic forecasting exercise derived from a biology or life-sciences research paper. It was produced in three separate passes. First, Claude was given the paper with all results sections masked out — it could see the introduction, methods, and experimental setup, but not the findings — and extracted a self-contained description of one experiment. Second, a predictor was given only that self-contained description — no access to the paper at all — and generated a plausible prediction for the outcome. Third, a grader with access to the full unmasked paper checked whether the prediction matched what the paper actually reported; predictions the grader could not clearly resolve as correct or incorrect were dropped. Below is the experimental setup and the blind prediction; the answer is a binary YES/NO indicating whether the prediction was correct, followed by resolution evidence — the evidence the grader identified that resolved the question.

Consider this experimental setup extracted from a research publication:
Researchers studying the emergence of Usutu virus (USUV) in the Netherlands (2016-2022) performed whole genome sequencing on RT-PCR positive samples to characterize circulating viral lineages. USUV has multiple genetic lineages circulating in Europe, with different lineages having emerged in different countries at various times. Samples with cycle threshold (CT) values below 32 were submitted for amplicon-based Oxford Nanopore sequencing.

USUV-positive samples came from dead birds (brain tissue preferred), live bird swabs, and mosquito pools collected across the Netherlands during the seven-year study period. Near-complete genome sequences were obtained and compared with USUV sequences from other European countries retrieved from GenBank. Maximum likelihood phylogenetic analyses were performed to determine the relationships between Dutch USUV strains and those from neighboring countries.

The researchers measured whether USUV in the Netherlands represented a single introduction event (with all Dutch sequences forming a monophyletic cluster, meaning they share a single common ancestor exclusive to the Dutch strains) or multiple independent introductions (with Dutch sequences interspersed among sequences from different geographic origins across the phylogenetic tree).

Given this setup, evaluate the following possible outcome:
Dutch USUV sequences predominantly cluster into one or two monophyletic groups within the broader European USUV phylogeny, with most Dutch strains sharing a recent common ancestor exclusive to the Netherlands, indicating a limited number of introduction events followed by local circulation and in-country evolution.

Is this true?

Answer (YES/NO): NO